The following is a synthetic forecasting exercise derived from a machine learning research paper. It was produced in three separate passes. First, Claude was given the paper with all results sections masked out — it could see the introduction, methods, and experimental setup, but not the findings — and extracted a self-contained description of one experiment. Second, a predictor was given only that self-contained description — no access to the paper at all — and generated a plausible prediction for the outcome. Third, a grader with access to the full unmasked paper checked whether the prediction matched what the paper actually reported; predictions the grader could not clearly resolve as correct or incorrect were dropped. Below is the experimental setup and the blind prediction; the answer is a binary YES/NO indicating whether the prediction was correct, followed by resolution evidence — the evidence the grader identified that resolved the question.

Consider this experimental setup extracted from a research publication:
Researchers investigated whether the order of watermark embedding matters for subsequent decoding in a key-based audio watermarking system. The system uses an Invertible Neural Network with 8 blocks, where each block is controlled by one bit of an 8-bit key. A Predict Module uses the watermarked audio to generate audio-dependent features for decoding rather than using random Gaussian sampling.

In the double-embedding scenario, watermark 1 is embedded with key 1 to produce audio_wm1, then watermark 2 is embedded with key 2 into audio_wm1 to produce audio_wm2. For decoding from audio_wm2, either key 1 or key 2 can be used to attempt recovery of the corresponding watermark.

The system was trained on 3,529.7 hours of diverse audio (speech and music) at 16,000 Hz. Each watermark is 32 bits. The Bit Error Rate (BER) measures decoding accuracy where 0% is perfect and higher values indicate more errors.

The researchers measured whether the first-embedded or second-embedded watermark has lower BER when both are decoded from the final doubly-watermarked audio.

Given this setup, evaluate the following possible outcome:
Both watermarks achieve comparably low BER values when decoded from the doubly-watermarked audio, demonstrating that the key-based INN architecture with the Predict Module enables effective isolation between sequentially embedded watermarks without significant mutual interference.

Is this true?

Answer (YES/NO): YES